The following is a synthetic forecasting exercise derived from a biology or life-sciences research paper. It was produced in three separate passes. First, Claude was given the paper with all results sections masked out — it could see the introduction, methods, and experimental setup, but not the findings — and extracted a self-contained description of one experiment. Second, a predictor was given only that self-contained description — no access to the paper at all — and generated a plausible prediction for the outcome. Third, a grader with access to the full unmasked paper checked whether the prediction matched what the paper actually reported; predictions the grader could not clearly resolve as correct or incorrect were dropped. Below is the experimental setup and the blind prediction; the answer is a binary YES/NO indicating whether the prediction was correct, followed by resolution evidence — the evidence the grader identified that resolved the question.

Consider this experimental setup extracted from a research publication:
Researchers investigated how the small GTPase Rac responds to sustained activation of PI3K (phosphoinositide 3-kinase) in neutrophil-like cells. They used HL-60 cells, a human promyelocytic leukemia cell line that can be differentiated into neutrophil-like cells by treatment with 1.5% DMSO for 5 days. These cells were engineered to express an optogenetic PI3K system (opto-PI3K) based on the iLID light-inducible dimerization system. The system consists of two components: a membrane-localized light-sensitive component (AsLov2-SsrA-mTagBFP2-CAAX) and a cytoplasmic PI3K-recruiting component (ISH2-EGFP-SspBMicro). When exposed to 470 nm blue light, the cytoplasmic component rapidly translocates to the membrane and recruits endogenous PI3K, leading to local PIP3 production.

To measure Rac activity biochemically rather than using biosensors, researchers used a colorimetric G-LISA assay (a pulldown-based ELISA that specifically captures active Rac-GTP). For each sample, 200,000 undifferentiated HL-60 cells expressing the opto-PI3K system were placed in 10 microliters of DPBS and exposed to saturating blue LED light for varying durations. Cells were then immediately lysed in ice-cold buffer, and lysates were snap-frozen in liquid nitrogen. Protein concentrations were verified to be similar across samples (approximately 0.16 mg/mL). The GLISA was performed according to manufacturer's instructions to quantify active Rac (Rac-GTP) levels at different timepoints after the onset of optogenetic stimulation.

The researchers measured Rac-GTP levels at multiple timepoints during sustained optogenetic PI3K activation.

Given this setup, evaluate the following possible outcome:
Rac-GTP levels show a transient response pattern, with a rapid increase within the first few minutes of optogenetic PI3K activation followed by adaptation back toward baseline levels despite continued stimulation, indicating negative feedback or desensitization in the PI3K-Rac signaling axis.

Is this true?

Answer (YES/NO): YES